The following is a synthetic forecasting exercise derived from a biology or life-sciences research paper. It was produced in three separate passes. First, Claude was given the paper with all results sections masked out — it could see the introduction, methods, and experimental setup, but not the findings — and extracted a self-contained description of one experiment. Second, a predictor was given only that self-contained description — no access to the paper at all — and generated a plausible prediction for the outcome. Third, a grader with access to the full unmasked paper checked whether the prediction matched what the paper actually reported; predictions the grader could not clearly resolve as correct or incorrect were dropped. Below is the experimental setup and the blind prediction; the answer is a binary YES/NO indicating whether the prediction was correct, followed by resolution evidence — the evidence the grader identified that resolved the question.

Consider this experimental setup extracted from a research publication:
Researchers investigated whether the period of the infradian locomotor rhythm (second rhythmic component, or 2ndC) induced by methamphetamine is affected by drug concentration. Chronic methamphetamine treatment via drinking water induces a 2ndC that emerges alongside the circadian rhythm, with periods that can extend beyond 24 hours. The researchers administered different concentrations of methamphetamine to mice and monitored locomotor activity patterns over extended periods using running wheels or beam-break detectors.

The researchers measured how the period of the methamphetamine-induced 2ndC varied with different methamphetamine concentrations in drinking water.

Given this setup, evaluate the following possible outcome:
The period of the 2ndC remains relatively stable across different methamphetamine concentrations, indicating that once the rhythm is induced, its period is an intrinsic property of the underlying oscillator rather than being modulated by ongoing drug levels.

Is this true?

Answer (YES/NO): NO